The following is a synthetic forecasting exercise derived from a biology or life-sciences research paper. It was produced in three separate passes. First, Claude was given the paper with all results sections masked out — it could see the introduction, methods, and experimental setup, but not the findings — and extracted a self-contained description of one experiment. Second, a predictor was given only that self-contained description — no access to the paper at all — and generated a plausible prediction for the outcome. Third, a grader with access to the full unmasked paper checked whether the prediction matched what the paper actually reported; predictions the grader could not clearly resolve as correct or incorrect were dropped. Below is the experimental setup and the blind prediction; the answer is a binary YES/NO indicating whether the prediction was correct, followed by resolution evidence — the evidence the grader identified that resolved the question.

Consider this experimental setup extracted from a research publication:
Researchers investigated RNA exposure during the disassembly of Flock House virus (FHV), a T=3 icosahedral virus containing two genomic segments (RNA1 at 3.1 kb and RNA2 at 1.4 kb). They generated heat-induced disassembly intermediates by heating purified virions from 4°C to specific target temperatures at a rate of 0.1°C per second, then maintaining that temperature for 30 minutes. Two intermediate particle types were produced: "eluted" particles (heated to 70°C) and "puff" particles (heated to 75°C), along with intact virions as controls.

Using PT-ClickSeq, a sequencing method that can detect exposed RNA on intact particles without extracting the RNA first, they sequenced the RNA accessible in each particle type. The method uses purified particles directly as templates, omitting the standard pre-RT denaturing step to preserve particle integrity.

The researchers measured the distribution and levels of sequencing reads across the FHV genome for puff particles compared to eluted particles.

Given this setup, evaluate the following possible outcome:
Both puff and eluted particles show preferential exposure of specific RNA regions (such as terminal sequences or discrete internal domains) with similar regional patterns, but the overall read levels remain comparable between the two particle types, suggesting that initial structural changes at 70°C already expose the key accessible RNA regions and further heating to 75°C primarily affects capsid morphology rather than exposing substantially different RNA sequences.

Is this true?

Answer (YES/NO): YES